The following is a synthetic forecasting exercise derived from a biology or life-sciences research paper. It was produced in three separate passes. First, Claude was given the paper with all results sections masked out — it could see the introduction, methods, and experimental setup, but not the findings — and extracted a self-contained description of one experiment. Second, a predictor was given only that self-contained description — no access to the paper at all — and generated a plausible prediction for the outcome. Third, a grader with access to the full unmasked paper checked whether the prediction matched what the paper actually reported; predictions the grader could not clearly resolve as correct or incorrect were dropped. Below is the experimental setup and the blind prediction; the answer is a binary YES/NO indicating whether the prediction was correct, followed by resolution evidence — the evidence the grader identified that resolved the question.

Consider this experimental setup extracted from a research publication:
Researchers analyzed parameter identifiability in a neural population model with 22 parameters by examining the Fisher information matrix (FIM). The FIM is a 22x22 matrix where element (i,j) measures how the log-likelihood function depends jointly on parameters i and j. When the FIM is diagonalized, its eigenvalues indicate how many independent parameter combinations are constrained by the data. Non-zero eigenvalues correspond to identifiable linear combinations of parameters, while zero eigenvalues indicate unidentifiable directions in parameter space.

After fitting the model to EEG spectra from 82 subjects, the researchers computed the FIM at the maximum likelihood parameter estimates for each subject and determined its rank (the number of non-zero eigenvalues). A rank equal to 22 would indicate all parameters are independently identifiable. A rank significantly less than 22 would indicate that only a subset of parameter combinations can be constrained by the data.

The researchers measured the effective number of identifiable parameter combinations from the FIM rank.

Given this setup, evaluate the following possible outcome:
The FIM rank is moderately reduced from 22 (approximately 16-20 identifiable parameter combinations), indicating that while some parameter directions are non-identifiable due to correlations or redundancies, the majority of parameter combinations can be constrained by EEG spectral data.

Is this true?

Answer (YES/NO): NO